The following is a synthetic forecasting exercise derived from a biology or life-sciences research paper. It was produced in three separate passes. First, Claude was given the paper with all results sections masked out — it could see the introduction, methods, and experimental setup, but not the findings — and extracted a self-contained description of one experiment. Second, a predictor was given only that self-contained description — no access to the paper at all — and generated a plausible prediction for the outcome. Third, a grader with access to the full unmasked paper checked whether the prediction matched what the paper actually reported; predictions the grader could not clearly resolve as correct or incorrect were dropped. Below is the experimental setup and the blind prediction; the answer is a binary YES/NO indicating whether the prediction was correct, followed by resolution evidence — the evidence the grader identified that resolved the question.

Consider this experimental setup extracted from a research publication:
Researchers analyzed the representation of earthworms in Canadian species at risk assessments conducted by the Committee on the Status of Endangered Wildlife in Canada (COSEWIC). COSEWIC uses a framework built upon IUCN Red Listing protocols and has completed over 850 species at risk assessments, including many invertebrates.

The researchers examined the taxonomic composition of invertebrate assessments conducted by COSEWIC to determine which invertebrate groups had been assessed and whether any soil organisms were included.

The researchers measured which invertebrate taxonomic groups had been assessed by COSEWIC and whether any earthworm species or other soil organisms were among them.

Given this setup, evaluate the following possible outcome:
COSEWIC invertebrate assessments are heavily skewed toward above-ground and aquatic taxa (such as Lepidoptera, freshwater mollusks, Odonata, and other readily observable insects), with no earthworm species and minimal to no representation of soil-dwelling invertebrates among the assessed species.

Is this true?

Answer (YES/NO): YES